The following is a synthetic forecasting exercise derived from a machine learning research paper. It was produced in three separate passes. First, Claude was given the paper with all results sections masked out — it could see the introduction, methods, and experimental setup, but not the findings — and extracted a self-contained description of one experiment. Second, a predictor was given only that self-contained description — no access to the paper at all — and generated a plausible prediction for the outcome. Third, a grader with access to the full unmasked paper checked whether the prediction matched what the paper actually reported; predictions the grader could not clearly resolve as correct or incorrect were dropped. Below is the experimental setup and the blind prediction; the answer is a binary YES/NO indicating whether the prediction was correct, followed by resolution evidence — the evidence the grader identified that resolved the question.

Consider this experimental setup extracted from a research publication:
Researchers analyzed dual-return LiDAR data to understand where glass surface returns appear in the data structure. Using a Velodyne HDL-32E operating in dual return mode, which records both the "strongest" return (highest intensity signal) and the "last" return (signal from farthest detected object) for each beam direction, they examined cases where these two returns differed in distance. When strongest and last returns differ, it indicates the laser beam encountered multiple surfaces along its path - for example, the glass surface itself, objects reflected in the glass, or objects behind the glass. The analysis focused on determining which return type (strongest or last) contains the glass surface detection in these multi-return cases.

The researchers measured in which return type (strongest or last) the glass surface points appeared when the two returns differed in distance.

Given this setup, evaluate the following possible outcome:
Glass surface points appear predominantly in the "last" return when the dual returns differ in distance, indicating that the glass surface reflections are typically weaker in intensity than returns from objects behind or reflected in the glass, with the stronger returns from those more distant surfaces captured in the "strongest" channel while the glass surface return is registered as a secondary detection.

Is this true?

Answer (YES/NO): NO